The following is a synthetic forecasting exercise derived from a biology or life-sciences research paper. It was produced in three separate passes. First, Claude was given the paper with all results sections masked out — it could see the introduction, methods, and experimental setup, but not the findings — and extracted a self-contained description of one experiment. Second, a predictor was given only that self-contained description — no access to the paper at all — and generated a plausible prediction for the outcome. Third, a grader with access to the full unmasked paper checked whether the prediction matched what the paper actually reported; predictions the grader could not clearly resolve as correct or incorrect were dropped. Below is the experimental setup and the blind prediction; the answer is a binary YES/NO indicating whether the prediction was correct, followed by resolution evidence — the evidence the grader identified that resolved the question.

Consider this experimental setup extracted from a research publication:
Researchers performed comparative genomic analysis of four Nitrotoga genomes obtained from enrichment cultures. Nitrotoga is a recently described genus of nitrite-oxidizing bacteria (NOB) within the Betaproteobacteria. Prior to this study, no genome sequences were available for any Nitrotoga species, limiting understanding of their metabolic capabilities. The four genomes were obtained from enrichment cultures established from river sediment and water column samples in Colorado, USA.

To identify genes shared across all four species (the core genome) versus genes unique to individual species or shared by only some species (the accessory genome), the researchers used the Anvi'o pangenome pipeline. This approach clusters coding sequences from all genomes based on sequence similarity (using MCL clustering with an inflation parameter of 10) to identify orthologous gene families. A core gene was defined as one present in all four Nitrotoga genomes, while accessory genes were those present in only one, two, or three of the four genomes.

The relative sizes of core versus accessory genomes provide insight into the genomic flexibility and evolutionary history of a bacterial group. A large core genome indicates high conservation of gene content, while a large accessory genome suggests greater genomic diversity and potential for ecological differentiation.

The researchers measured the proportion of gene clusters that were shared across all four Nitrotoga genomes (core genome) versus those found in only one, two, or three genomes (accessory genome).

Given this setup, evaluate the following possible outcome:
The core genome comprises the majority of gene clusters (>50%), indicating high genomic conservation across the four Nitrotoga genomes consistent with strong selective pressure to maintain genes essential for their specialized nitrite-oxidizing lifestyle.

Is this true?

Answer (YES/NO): NO